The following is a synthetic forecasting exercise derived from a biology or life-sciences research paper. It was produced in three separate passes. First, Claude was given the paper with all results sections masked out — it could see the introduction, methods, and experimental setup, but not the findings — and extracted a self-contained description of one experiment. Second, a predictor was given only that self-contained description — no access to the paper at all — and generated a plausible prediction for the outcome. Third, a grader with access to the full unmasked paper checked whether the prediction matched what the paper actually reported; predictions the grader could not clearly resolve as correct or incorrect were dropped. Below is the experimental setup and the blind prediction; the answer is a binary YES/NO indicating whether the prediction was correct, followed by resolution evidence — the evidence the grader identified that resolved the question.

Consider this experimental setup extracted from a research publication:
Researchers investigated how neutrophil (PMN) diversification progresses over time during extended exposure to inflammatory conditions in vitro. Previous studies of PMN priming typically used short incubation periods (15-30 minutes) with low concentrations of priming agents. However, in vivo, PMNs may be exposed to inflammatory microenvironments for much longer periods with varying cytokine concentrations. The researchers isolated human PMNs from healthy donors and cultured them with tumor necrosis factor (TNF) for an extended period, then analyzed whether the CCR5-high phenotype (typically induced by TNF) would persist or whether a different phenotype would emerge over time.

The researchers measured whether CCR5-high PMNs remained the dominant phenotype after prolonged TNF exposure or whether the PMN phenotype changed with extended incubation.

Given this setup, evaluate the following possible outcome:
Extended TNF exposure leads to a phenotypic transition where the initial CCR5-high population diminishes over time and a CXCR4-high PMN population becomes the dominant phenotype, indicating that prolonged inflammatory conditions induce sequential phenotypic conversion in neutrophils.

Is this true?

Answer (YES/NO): NO